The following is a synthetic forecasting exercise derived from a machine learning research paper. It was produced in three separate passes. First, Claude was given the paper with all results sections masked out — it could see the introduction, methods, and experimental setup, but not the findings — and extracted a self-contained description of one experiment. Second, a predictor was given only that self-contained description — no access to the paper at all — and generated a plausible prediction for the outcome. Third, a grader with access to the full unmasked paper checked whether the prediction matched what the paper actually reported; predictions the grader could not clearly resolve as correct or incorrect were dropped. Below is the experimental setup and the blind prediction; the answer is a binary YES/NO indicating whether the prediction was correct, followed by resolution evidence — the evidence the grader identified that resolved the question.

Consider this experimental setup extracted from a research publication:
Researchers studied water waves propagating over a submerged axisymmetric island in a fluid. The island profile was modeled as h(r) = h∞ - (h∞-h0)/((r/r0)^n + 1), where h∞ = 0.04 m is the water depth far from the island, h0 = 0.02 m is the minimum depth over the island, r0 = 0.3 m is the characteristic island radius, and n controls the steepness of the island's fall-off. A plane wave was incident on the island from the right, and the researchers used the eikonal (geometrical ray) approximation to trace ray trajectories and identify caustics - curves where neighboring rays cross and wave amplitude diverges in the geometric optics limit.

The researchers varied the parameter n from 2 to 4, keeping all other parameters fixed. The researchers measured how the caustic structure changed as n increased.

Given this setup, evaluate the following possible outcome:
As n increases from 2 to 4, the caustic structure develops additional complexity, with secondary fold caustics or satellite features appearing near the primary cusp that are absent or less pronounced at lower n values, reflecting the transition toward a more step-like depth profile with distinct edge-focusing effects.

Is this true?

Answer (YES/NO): NO